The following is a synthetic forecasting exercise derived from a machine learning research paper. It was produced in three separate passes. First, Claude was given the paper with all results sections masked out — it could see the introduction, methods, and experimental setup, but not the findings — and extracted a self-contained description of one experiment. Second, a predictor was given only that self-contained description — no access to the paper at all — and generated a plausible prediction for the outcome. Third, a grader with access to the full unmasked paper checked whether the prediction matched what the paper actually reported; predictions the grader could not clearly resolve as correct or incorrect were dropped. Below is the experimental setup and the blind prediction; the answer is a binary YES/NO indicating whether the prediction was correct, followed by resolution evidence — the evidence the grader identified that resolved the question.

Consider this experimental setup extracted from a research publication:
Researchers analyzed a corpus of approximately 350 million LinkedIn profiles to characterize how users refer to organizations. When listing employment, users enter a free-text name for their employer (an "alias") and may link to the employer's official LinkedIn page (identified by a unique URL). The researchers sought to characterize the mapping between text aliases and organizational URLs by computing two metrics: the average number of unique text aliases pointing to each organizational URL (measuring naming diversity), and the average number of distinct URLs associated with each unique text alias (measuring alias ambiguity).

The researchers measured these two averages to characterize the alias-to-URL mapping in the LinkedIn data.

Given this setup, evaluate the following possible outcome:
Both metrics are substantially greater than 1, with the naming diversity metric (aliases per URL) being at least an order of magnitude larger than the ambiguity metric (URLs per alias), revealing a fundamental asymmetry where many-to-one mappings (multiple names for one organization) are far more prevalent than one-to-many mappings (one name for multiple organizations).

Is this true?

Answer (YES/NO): NO